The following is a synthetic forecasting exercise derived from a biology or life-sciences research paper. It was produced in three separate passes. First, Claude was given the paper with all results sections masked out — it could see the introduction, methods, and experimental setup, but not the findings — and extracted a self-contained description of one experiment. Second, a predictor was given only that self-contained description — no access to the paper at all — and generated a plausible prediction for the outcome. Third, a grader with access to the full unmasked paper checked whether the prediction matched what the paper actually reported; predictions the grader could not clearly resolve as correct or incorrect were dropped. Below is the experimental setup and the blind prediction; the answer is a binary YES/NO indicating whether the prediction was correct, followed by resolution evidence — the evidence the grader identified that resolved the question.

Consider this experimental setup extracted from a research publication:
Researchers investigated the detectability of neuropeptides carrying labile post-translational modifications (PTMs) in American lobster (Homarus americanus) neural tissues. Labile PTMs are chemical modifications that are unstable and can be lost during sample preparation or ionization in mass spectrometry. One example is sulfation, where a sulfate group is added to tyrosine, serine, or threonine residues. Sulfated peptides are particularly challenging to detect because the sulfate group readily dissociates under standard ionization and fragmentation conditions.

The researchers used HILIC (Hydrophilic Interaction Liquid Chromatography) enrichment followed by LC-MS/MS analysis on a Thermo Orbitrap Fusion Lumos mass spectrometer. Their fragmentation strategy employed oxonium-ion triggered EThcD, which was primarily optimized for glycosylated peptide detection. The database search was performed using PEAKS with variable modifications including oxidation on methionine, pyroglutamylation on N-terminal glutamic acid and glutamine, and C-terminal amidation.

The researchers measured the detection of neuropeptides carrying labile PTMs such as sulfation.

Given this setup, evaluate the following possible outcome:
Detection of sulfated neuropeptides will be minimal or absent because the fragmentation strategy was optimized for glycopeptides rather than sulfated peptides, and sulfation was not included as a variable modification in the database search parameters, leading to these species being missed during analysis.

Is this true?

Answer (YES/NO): YES